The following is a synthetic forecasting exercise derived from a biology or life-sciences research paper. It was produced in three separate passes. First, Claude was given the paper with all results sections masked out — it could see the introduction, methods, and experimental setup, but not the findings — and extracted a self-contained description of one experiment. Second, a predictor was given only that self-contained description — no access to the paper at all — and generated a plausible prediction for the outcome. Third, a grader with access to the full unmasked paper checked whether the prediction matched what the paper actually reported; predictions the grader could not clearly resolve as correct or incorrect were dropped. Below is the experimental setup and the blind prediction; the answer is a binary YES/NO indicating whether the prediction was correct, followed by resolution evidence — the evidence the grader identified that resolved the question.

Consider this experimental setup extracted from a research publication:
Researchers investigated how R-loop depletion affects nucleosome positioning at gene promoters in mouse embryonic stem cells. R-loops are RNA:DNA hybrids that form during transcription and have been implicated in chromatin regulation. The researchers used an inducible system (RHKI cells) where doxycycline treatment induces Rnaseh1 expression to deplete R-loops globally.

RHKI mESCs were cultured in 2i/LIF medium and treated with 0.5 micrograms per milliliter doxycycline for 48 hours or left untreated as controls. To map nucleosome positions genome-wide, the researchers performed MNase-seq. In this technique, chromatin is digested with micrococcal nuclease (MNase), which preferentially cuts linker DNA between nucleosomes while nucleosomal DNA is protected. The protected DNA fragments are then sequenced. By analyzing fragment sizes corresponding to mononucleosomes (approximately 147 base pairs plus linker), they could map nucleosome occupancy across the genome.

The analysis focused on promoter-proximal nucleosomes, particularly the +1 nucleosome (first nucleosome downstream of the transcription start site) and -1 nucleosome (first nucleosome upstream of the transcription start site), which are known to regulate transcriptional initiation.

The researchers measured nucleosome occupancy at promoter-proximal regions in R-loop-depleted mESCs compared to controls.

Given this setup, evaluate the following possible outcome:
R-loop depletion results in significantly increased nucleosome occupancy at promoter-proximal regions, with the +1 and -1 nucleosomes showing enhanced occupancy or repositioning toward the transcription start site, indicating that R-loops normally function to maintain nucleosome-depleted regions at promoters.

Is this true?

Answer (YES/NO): YES